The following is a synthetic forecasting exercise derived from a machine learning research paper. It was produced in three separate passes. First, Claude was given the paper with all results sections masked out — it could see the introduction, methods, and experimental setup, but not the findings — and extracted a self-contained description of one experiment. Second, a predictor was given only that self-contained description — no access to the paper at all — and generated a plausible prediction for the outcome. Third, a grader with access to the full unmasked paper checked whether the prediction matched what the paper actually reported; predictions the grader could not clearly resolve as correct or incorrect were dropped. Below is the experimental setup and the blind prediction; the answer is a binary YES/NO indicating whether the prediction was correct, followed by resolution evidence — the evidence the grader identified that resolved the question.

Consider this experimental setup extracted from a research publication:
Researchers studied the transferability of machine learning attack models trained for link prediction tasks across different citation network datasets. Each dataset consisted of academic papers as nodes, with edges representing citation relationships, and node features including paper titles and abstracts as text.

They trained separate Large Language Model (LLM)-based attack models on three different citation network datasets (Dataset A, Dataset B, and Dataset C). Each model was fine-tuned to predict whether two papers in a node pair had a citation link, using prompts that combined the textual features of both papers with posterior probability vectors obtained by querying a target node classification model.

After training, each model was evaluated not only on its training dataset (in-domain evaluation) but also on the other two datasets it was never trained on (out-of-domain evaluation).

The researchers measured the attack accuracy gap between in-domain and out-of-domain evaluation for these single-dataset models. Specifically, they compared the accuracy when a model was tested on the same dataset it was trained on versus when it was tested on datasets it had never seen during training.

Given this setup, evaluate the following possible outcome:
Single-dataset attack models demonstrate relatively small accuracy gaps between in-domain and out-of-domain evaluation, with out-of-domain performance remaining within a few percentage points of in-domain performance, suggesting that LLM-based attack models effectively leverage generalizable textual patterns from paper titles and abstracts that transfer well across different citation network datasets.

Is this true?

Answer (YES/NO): NO